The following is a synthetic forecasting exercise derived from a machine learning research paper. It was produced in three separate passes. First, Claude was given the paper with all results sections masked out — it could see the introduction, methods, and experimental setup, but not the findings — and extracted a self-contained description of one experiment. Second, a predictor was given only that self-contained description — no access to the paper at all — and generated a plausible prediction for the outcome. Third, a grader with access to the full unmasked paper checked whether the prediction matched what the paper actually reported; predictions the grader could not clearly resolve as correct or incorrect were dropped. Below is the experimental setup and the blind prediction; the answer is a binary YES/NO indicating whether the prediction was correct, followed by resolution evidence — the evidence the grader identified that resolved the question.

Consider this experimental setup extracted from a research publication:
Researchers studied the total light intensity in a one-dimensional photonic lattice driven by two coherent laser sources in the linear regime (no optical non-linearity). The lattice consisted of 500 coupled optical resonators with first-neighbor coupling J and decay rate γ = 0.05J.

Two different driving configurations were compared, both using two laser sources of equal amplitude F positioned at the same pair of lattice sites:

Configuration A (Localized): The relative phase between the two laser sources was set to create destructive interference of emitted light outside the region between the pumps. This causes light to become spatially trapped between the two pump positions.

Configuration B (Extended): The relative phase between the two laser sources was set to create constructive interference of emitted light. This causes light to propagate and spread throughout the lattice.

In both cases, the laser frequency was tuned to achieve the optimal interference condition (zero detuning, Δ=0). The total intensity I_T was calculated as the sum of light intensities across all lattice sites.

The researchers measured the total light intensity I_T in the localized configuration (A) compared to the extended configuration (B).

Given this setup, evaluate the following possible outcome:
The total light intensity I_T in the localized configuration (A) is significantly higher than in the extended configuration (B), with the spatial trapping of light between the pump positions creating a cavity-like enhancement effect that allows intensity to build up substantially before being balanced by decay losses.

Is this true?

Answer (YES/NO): NO